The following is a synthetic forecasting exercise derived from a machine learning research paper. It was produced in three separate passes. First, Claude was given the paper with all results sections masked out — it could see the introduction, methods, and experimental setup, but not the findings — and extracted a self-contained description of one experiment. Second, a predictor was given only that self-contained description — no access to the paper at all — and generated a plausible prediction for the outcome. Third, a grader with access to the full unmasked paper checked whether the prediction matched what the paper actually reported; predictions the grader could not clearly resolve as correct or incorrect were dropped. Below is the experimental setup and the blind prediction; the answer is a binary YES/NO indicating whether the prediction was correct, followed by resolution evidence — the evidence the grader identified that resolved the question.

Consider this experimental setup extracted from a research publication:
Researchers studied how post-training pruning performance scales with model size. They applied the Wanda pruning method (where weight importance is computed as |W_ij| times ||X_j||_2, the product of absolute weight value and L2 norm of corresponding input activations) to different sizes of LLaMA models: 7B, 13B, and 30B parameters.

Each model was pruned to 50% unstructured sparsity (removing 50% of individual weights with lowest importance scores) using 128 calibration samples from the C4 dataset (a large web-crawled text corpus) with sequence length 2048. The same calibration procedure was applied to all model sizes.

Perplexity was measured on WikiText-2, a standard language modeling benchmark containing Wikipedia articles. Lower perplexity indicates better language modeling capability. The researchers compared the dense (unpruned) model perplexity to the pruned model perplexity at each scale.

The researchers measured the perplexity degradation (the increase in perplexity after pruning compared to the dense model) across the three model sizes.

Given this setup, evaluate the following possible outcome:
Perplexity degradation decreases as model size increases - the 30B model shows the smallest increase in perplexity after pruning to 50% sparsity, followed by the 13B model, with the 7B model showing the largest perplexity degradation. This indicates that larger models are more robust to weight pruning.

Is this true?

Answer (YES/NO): YES